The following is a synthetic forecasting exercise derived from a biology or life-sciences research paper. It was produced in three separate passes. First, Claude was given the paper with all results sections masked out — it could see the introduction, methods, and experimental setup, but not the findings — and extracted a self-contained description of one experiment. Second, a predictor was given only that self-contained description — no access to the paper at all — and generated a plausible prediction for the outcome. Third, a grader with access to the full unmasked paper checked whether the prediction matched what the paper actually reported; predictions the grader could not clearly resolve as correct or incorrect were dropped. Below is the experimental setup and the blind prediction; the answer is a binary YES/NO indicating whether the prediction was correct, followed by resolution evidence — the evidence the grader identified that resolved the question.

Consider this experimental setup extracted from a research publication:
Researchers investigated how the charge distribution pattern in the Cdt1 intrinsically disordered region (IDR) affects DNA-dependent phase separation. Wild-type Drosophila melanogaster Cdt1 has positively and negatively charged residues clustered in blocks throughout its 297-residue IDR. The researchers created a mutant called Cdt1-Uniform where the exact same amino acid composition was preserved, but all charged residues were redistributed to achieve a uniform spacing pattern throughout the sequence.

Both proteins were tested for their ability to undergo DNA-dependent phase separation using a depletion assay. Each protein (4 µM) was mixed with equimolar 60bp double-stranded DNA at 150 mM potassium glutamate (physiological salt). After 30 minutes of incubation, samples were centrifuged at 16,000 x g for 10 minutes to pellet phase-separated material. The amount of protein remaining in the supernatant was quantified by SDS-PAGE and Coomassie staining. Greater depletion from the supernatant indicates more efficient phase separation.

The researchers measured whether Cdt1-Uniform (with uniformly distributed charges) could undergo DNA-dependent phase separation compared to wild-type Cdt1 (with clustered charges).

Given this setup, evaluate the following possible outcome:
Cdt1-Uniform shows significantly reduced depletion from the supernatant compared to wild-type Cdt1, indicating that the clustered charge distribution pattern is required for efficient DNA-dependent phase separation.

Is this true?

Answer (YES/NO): NO